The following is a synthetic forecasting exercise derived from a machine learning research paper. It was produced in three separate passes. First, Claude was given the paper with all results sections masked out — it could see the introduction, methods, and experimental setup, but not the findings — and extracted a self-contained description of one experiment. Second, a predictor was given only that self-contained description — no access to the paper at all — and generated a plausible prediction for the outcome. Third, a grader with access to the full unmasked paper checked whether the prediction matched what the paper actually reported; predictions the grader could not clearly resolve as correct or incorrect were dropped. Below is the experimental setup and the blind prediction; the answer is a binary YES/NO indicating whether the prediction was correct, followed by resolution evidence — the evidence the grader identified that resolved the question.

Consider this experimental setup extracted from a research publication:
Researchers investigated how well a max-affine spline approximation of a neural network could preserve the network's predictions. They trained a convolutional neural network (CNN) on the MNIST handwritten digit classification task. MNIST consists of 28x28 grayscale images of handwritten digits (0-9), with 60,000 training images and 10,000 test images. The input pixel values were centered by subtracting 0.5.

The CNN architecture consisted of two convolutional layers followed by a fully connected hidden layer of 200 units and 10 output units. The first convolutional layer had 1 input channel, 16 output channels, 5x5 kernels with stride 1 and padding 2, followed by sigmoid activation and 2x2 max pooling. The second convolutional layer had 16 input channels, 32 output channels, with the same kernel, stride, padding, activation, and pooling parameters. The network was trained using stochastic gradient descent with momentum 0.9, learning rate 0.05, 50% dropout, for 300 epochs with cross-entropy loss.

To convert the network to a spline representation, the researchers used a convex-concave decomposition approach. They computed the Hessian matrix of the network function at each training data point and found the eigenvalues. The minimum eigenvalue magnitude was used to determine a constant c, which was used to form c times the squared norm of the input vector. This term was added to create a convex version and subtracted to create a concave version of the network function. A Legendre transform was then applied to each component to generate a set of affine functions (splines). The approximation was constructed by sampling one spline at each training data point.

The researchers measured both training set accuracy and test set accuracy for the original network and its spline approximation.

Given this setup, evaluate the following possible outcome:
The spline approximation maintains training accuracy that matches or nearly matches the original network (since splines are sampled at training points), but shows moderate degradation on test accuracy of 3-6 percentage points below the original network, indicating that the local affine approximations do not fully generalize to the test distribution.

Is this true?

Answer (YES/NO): NO